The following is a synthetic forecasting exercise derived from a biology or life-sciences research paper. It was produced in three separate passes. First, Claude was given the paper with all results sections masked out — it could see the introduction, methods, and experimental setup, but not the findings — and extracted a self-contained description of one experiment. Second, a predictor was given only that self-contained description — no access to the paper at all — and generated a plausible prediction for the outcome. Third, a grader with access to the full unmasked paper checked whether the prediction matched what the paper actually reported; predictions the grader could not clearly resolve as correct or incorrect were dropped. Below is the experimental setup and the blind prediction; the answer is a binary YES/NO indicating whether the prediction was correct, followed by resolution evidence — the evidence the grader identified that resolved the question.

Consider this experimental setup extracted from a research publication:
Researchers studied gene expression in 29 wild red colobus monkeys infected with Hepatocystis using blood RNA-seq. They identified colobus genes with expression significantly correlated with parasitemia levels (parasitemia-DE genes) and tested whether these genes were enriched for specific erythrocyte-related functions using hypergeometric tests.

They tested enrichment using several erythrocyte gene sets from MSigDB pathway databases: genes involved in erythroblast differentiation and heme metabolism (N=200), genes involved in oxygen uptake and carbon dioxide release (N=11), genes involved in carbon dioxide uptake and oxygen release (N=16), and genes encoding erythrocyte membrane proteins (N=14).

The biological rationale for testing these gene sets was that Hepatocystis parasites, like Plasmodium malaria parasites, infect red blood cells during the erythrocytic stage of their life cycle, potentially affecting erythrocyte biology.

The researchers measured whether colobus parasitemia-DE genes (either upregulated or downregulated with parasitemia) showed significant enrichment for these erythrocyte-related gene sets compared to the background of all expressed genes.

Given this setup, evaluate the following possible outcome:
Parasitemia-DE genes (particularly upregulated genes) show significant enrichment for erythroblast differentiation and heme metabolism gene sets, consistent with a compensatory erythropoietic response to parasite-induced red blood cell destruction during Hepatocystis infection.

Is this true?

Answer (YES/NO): YES